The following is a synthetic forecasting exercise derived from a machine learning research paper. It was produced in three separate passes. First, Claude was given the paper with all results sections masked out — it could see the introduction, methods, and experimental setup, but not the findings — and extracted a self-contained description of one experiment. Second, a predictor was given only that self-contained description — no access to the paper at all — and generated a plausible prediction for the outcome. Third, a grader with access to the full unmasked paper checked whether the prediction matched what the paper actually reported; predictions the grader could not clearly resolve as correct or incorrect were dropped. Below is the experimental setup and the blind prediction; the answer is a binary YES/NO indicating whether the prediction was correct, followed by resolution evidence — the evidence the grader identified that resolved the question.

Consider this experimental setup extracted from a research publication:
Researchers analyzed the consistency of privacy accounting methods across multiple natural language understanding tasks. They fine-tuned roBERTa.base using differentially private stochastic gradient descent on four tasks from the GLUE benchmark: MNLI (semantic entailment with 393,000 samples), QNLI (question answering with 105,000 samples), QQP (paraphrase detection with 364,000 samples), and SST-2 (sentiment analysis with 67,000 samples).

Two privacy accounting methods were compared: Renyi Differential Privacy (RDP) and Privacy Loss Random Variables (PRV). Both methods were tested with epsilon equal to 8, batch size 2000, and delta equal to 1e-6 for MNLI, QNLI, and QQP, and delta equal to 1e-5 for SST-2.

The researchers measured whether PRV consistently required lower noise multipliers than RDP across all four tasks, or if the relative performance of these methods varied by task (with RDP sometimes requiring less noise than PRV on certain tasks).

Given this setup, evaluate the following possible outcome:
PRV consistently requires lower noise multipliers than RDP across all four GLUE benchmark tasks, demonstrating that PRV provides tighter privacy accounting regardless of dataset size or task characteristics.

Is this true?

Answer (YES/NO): YES